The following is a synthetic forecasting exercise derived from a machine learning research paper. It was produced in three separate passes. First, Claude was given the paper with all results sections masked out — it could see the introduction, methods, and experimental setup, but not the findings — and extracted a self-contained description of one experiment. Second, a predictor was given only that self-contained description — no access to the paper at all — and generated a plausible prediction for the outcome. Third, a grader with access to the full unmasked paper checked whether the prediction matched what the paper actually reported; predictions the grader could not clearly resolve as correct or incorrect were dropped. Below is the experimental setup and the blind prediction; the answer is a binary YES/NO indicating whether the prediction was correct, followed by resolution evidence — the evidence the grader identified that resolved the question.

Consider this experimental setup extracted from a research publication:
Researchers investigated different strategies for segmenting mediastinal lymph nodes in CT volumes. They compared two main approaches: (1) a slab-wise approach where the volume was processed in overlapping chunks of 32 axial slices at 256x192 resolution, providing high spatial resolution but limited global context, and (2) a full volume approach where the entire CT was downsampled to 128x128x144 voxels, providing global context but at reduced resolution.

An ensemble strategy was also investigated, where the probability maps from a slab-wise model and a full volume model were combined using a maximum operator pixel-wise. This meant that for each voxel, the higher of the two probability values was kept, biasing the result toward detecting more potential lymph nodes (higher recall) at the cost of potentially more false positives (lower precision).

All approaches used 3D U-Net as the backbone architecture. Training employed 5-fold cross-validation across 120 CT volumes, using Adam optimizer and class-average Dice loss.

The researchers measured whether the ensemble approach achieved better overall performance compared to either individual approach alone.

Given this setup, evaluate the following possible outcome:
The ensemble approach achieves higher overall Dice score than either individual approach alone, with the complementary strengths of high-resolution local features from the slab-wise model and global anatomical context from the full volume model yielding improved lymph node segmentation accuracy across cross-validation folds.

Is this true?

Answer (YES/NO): NO